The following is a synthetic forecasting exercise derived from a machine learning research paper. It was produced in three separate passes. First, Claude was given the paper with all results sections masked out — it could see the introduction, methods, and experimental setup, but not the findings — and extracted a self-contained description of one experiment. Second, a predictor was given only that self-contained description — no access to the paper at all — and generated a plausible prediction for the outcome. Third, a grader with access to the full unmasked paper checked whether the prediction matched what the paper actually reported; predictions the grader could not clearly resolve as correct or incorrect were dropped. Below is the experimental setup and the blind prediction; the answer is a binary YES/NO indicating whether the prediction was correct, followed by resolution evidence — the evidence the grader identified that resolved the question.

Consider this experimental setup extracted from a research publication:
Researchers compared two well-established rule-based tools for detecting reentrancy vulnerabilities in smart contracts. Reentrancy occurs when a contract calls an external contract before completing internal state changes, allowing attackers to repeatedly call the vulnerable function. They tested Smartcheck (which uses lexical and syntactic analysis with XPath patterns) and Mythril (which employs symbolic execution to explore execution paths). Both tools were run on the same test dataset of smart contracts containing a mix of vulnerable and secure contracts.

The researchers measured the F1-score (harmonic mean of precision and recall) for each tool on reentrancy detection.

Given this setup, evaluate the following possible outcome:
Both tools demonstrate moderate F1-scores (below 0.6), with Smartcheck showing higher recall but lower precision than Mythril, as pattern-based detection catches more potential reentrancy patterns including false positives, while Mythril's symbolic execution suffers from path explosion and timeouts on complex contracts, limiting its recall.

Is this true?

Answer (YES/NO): YES